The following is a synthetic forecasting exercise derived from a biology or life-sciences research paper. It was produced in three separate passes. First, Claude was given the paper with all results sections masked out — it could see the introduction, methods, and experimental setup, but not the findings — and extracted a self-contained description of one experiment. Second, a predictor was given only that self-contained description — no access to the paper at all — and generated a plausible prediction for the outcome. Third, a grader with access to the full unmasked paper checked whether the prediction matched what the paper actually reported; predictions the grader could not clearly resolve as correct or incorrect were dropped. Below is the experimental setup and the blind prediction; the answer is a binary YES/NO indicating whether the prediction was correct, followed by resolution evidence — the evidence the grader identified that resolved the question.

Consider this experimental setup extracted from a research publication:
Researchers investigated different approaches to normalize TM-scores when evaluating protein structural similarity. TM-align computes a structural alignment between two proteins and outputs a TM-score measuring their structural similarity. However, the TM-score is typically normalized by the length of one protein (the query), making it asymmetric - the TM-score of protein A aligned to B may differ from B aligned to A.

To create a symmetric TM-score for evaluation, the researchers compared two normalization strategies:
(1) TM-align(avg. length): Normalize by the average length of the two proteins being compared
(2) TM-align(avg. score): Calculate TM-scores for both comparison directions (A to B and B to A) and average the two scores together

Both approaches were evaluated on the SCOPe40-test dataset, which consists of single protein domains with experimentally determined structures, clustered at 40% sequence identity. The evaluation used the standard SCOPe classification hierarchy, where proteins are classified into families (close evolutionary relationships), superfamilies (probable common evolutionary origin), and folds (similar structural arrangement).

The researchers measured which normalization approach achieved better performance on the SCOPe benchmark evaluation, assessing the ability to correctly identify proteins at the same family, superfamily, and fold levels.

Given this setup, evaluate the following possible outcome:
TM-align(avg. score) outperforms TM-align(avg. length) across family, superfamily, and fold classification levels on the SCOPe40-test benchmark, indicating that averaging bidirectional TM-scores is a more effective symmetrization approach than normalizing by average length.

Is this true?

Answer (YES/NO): NO